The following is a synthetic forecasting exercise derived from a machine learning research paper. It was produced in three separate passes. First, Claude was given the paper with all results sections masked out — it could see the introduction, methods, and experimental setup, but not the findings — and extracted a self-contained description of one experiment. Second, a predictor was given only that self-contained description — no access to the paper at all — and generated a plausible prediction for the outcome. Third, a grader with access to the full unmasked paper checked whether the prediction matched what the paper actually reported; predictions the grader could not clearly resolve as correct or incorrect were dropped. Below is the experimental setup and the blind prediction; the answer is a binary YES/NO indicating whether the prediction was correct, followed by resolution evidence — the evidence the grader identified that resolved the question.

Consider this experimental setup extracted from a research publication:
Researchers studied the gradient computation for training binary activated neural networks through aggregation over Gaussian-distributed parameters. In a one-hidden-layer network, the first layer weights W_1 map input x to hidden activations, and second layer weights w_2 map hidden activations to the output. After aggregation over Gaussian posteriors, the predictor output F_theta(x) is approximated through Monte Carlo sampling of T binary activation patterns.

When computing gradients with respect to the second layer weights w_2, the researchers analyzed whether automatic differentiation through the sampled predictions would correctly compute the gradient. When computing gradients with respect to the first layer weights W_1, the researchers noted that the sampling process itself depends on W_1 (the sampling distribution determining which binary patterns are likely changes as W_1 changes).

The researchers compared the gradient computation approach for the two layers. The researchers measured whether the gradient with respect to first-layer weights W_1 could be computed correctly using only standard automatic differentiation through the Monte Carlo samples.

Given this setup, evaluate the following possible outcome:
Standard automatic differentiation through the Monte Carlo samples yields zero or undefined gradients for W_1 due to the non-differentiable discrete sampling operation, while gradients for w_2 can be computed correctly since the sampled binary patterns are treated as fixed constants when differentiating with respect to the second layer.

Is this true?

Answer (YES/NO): YES